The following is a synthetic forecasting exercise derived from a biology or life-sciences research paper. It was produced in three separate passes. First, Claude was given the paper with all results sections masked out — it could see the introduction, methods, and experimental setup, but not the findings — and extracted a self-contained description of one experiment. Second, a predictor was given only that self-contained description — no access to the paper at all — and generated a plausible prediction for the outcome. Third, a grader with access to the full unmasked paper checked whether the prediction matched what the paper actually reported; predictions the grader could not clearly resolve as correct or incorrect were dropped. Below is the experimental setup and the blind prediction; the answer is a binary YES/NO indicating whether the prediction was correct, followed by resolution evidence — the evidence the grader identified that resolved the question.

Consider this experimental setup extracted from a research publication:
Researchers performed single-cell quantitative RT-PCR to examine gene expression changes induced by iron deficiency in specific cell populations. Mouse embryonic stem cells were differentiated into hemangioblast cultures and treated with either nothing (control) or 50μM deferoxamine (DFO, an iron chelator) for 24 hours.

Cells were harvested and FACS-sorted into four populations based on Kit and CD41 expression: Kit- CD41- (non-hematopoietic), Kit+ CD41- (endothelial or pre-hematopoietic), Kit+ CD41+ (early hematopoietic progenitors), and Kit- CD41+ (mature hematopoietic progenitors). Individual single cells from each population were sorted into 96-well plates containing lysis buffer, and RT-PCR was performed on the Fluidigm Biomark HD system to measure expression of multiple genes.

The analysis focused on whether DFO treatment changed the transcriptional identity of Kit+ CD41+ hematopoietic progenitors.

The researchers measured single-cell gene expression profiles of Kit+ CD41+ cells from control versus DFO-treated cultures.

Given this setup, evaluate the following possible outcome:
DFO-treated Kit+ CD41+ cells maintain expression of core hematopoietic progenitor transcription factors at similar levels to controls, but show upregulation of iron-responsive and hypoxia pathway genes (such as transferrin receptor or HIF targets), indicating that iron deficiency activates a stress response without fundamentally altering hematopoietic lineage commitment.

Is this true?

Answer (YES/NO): NO